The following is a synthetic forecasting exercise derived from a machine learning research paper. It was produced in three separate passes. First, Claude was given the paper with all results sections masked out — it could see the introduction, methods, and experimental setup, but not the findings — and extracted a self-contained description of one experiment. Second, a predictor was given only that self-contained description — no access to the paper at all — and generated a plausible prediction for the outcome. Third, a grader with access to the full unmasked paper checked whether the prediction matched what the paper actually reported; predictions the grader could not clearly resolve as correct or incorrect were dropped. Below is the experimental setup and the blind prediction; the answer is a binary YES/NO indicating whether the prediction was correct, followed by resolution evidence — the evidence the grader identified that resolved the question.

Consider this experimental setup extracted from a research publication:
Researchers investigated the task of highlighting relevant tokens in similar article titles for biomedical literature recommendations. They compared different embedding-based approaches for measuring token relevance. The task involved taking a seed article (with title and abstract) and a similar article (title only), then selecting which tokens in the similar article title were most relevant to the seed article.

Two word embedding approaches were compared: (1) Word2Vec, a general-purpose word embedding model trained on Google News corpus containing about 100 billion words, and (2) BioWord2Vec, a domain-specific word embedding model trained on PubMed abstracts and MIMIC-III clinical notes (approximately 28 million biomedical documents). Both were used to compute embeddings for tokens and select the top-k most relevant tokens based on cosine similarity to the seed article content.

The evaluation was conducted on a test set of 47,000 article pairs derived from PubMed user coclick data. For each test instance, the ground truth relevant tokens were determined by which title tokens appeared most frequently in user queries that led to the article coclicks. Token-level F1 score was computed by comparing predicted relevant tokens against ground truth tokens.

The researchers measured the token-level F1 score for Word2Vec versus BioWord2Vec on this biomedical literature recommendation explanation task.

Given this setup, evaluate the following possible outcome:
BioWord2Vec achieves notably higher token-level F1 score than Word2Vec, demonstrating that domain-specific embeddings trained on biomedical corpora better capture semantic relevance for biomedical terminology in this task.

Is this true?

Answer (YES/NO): NO